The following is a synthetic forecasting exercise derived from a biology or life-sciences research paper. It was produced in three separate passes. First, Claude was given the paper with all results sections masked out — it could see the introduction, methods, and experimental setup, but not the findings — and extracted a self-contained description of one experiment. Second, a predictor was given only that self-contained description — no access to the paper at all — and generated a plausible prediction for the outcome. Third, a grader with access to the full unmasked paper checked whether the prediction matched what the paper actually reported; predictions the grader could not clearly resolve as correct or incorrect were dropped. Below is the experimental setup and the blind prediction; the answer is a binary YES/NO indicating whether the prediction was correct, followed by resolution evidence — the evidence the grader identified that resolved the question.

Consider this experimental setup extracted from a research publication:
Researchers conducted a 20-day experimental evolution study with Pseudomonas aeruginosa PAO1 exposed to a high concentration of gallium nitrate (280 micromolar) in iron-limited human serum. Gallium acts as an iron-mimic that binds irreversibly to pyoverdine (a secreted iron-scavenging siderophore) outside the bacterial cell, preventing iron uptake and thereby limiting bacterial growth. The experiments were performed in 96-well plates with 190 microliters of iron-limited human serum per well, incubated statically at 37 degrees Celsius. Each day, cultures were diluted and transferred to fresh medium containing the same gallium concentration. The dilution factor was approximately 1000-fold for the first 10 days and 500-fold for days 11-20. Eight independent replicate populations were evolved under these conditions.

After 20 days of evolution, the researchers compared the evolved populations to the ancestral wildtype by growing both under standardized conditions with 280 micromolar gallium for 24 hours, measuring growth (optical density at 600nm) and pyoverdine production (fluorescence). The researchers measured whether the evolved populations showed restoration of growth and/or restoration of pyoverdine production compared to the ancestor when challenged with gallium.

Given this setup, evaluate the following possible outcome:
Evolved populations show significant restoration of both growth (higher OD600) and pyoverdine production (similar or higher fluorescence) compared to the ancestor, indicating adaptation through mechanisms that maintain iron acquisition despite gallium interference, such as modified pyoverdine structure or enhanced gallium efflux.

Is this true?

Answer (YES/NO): NO